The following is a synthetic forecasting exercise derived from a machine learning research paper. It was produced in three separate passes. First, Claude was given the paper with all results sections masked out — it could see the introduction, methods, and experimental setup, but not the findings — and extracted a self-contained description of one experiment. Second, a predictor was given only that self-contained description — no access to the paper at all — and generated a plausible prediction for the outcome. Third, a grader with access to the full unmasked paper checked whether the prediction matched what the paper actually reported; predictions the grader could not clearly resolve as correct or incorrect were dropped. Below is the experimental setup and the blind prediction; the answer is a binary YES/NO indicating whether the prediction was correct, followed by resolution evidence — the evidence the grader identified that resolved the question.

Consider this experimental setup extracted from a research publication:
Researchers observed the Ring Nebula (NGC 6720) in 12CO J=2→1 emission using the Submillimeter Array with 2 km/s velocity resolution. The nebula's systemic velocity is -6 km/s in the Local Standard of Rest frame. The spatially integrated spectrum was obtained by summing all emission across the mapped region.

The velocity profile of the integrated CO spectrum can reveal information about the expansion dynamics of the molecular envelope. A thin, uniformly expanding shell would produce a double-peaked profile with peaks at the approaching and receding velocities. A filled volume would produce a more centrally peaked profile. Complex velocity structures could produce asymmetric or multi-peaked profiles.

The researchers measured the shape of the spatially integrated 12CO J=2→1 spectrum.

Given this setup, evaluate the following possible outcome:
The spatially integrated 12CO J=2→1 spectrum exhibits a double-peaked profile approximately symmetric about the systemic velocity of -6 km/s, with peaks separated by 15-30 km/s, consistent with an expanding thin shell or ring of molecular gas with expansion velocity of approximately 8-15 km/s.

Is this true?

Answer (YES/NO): NO